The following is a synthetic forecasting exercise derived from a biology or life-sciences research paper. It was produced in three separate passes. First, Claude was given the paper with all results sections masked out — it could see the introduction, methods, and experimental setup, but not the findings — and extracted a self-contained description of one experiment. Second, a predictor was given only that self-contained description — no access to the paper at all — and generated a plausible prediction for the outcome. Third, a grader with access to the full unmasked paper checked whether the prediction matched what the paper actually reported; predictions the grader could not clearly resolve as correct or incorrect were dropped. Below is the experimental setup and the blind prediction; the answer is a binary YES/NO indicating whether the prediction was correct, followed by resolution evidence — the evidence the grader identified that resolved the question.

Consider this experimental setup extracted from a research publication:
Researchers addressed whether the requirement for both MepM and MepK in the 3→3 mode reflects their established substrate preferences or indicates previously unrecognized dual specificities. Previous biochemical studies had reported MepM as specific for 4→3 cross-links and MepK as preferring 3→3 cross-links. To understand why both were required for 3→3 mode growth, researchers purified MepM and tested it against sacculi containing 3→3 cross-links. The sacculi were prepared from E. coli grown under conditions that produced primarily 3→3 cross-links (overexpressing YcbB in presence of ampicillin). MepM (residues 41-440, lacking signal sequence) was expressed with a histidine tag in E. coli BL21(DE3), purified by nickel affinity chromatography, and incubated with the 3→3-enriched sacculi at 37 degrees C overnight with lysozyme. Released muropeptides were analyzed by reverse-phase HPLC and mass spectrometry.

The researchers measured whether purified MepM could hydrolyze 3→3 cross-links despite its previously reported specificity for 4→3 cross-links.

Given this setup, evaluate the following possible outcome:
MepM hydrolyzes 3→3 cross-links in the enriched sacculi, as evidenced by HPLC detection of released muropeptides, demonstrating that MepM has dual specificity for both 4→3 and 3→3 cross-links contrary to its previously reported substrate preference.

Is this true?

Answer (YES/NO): YES